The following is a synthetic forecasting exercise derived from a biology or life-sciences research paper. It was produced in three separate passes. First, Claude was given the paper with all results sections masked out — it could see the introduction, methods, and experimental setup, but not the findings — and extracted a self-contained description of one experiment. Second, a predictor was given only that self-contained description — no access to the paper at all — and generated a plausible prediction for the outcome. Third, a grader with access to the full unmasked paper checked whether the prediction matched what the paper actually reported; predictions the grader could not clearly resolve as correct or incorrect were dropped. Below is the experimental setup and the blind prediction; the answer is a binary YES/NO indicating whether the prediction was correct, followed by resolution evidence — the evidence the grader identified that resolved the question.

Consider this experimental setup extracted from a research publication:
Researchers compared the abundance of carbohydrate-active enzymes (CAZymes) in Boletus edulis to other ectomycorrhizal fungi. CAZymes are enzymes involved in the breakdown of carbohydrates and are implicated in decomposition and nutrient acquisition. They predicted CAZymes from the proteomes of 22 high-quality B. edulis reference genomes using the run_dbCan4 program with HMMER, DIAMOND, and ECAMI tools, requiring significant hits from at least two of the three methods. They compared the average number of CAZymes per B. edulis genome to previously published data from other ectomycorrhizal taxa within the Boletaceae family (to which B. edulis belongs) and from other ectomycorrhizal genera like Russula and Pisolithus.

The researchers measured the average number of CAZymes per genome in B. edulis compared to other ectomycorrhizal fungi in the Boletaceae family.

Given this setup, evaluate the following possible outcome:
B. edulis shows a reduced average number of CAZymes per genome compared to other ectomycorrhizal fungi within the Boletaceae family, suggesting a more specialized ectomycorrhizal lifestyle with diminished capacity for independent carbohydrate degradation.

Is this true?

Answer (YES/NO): YES